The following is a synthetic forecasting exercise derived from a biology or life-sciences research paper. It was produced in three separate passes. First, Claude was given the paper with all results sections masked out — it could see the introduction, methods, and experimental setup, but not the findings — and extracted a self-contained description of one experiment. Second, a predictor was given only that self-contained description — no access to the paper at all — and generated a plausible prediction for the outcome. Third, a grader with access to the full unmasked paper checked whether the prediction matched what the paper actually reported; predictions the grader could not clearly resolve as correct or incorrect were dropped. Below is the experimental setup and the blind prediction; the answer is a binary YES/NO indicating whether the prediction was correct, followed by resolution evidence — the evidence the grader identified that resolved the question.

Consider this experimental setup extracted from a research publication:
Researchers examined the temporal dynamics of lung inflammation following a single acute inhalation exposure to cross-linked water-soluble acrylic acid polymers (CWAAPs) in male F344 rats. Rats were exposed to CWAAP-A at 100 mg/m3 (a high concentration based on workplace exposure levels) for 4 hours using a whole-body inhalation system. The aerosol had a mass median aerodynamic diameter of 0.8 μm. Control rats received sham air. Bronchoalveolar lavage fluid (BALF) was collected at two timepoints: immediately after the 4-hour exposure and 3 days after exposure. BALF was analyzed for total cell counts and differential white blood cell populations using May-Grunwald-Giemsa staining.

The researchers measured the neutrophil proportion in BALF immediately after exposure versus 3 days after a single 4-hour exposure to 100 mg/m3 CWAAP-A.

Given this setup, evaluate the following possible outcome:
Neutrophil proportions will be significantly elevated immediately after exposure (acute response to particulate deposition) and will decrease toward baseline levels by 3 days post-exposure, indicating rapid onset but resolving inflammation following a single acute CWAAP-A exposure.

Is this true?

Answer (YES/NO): NO